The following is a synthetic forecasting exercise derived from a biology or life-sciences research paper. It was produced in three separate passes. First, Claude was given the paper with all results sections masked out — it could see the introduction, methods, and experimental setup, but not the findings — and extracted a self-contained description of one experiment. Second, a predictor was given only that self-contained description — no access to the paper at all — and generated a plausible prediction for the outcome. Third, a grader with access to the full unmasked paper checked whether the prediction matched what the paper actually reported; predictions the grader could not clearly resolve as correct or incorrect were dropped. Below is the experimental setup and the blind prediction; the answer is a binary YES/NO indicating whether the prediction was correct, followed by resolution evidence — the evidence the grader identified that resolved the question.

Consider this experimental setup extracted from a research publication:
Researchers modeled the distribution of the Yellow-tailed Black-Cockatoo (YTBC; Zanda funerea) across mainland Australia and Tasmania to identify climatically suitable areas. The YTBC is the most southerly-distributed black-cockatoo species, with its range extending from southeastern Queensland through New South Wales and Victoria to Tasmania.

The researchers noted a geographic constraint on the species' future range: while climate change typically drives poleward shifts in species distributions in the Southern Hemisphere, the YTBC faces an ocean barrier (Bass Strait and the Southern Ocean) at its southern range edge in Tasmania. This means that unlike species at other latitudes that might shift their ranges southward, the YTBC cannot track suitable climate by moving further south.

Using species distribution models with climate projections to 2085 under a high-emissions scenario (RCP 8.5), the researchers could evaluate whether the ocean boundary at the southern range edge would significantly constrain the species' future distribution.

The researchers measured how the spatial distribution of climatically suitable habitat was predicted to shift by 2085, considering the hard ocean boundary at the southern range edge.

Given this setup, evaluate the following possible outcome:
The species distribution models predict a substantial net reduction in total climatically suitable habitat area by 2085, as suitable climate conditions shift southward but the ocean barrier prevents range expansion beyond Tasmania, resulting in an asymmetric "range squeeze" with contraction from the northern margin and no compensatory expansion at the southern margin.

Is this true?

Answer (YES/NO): YES